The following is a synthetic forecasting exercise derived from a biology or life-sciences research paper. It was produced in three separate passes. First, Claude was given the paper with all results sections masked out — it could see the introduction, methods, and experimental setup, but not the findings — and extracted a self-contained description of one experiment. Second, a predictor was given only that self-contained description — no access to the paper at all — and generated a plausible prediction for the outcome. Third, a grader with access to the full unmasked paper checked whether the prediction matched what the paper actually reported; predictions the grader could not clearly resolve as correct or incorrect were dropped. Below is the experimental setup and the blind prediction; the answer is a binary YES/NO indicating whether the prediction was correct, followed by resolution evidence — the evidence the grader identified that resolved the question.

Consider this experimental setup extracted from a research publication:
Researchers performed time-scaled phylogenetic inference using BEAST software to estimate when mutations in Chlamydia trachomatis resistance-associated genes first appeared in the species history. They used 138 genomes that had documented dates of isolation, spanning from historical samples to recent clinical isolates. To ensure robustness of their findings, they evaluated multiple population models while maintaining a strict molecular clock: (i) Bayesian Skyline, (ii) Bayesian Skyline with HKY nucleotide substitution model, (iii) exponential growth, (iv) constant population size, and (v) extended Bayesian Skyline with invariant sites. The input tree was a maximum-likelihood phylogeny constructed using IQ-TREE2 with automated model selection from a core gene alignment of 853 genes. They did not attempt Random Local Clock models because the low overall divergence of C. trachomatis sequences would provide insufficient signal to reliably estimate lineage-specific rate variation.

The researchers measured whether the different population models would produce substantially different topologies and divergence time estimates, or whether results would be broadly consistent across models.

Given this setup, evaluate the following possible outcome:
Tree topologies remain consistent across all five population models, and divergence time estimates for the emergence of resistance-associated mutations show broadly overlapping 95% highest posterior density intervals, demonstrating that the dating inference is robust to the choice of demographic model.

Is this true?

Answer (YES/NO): YES